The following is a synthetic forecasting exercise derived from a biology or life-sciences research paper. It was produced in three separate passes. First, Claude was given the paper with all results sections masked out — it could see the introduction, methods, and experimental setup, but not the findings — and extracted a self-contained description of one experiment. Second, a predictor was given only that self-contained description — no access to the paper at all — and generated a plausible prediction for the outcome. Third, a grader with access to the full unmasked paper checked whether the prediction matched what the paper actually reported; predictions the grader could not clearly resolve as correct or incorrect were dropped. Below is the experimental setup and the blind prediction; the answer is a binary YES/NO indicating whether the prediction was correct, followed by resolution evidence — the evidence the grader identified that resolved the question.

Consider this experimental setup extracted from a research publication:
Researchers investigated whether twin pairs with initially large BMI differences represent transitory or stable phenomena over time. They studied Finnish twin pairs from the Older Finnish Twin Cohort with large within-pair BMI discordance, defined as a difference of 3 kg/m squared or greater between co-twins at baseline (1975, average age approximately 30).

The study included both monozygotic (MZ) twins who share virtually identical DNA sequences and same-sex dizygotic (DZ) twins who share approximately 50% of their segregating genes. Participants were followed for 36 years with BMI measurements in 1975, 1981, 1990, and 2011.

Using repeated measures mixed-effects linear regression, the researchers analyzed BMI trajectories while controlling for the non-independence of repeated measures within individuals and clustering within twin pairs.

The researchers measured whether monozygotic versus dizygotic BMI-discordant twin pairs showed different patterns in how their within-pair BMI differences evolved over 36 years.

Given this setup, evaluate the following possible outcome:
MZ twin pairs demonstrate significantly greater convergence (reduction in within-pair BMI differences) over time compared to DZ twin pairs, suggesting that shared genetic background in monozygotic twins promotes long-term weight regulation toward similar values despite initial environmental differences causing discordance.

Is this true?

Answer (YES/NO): YES